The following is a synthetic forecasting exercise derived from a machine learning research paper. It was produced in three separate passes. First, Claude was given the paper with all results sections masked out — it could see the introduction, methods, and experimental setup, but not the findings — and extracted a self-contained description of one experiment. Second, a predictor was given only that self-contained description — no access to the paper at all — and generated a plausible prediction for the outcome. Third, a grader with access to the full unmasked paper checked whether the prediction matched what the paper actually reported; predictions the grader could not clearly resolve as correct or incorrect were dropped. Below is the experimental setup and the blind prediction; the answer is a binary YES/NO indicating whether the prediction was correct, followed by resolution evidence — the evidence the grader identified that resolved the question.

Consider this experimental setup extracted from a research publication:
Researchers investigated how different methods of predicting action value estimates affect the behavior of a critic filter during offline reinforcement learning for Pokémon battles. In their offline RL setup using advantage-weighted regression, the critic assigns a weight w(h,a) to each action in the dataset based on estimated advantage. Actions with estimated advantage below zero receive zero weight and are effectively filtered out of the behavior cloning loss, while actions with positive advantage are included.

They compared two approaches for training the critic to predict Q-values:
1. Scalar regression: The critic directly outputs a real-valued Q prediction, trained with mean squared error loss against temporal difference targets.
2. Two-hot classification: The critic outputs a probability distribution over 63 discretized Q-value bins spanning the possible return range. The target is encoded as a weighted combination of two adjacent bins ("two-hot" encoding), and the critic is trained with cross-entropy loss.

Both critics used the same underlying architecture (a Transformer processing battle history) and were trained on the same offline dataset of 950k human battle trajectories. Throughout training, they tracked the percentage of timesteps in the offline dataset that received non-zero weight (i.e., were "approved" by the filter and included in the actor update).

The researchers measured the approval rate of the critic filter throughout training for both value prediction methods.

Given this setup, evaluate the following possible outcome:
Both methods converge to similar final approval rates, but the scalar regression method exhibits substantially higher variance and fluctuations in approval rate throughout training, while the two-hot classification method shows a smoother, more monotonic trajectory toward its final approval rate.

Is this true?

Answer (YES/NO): NO